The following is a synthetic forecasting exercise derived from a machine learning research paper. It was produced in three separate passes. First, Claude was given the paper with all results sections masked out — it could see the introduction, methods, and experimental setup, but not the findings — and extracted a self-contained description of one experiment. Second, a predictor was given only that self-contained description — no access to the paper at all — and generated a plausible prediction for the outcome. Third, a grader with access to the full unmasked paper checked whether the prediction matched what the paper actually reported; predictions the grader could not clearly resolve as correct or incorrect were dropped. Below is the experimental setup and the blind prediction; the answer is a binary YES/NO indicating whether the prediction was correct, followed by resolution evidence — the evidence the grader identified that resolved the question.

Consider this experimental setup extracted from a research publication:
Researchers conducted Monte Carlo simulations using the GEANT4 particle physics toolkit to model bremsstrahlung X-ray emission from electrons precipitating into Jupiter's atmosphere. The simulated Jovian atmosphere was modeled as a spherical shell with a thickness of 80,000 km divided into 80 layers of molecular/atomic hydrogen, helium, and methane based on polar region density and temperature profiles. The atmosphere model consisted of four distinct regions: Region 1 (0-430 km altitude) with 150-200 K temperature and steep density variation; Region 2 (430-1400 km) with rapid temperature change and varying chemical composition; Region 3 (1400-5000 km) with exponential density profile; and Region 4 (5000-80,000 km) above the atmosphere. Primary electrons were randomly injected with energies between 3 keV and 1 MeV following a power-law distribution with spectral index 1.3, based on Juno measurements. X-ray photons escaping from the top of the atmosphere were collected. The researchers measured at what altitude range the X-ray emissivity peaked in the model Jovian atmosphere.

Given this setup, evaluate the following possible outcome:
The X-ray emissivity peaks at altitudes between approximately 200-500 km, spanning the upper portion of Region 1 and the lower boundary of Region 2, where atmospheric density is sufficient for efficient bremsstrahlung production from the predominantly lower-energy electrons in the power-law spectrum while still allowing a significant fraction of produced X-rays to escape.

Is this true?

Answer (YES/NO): NO